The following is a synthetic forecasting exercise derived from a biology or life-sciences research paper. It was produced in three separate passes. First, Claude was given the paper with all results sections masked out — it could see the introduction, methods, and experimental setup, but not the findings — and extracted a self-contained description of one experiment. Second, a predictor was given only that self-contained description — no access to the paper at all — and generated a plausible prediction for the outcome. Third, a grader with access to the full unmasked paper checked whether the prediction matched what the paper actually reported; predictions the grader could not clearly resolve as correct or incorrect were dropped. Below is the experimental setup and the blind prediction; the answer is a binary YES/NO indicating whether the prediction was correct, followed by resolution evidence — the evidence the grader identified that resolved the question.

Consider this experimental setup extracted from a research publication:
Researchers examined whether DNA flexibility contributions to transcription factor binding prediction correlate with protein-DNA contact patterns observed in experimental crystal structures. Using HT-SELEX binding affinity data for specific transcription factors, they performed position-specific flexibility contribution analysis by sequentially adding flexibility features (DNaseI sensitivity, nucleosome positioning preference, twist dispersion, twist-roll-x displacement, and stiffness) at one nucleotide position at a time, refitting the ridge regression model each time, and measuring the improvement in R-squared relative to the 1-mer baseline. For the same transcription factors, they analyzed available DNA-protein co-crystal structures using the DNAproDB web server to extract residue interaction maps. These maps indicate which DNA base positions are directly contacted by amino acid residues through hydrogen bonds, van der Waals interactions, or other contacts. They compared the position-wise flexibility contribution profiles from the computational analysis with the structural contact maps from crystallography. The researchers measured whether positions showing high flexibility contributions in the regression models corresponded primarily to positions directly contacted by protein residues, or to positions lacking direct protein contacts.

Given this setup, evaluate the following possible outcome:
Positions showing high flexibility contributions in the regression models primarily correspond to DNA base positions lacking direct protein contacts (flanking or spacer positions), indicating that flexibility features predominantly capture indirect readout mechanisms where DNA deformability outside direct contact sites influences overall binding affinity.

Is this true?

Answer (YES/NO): YES